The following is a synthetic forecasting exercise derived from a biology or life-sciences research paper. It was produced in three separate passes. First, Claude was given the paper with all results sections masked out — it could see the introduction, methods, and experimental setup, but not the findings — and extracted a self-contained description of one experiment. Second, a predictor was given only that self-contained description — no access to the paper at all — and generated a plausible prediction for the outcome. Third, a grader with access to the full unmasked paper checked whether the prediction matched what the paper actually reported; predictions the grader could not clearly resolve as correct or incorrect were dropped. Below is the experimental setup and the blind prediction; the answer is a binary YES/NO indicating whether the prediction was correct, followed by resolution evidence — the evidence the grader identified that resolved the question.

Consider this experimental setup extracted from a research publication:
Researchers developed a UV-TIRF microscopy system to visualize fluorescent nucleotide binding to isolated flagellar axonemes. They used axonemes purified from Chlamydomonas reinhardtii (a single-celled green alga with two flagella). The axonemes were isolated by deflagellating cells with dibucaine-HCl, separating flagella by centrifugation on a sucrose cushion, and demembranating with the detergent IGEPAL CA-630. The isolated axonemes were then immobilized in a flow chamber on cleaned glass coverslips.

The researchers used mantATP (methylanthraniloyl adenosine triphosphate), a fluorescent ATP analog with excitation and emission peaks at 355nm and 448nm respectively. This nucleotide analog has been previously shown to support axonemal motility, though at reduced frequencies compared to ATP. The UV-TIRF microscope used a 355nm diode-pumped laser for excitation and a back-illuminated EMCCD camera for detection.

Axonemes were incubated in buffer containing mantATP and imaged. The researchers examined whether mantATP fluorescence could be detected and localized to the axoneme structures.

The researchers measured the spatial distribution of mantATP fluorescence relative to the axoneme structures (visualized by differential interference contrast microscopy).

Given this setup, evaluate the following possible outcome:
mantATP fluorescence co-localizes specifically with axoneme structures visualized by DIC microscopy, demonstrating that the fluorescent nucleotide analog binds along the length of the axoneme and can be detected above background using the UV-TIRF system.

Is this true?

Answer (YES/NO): YES